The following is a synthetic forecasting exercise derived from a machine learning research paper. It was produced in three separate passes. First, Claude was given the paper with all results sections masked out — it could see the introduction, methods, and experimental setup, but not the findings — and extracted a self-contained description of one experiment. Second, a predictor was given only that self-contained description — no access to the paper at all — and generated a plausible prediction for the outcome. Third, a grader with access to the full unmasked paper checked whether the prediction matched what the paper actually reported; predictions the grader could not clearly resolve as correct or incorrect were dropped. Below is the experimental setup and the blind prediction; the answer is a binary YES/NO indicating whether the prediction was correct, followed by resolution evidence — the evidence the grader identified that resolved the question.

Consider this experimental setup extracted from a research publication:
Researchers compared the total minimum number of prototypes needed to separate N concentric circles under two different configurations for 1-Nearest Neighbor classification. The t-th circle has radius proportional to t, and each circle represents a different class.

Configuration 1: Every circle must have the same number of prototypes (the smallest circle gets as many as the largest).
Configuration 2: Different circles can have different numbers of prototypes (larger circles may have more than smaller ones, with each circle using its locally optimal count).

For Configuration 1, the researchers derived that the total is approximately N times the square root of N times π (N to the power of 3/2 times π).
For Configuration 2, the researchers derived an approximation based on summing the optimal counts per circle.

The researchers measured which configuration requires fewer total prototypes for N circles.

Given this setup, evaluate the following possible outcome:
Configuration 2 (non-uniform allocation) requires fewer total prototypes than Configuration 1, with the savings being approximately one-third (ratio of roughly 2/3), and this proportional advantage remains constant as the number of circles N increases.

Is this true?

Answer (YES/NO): NO